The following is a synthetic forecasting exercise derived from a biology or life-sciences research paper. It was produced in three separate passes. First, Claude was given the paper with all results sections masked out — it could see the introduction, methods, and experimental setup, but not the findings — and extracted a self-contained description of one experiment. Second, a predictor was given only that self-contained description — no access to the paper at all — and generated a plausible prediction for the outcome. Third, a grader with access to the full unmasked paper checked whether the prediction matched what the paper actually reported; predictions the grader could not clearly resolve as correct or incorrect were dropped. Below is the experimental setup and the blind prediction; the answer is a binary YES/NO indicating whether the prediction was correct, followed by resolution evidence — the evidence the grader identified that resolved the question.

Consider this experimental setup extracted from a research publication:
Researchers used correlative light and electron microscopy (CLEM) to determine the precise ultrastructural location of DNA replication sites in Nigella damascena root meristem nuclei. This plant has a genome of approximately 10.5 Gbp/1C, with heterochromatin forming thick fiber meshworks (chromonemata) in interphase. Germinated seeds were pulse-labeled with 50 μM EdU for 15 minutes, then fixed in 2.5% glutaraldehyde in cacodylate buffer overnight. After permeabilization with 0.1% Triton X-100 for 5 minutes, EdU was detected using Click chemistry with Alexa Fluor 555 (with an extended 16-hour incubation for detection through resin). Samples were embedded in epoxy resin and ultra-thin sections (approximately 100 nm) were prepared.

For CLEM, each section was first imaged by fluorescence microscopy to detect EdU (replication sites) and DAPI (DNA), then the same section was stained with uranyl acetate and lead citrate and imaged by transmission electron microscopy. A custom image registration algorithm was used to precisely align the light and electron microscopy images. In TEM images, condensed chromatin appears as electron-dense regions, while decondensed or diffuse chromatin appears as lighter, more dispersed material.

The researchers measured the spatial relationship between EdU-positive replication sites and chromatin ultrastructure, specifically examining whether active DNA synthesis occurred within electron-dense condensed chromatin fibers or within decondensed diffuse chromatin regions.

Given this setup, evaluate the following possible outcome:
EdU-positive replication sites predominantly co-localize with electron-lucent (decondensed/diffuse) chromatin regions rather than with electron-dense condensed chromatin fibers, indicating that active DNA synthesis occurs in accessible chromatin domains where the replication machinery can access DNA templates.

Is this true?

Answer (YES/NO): YES